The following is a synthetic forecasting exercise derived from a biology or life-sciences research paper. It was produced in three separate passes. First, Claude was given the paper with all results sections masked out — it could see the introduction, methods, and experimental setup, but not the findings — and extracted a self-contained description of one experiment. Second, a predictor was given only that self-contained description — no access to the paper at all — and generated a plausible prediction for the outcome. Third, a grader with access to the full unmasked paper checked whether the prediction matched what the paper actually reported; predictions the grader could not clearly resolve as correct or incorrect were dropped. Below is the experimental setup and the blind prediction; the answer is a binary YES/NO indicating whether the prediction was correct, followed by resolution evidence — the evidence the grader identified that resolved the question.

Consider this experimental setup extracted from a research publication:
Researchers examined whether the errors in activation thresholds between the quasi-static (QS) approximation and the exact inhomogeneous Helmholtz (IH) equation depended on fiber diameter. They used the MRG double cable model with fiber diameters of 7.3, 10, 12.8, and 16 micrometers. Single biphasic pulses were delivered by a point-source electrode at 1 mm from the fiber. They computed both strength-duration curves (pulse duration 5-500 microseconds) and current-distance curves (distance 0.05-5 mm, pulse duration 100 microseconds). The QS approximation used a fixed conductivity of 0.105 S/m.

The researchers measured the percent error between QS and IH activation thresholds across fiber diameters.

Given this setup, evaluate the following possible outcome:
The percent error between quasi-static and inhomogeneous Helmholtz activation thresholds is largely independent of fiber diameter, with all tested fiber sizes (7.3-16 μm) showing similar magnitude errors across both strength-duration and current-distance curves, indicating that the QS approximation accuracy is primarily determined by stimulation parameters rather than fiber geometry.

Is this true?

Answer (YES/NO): YES